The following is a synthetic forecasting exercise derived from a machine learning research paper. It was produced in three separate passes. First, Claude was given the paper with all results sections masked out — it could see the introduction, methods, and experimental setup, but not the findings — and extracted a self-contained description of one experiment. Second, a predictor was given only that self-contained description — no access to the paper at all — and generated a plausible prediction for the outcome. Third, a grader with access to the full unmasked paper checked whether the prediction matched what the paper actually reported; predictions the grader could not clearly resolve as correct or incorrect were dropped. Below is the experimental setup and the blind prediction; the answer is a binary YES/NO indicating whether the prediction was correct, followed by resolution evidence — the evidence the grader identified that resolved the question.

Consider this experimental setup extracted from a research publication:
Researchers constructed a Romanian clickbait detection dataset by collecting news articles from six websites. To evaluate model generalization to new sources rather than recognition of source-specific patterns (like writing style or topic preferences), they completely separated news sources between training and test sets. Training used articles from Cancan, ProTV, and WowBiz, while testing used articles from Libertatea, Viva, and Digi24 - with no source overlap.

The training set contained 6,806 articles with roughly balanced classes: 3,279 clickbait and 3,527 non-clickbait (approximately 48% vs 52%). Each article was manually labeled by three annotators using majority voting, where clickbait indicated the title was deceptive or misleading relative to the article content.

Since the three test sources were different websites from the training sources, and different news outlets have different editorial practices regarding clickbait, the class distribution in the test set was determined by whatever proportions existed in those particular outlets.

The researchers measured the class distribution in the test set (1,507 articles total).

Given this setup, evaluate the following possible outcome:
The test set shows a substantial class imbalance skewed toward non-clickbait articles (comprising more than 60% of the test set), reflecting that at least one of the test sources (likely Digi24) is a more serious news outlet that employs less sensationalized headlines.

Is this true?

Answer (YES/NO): YES